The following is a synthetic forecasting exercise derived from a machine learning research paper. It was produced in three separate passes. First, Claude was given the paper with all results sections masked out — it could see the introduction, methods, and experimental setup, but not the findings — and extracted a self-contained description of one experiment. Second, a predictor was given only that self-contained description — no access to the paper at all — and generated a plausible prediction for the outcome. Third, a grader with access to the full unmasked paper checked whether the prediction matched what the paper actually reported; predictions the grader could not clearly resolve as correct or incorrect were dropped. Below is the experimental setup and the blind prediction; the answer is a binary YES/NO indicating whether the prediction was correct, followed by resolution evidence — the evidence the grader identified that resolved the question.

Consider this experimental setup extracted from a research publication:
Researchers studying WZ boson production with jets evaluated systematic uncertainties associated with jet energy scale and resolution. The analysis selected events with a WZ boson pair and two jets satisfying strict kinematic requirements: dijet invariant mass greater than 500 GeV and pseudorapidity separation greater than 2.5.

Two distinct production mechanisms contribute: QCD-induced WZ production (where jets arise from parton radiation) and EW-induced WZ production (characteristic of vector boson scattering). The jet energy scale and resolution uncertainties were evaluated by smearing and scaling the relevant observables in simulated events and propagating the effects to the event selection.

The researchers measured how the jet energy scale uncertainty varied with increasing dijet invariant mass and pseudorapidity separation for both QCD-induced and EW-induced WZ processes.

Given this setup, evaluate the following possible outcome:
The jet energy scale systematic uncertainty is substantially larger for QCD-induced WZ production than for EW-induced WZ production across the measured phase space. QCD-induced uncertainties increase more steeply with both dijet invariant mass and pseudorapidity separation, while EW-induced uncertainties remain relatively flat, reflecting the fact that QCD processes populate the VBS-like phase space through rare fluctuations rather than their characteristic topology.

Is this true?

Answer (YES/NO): NO